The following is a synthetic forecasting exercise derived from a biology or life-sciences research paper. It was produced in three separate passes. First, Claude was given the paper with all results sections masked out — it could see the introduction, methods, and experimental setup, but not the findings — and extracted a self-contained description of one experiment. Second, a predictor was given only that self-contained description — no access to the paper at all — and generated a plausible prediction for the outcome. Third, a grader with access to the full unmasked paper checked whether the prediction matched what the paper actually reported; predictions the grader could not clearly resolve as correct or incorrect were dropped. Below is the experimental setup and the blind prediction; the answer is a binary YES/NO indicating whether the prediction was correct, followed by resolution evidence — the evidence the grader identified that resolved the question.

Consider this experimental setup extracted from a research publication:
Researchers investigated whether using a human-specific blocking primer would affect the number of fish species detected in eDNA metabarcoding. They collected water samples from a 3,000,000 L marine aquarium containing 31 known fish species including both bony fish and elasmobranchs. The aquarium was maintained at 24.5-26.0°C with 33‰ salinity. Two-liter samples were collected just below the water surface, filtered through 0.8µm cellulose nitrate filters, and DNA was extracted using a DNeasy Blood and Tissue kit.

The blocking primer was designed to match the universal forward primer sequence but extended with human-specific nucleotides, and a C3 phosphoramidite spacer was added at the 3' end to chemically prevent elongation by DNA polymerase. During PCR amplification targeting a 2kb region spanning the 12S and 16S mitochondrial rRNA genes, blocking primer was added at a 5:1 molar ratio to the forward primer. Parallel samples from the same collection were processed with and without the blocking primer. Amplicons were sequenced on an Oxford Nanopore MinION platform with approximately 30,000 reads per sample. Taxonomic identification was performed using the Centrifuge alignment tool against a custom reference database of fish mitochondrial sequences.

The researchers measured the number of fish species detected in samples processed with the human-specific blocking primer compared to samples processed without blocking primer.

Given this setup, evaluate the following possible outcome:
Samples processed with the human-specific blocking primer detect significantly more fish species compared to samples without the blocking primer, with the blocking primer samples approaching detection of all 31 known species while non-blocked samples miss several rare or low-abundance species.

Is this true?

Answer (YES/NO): NO